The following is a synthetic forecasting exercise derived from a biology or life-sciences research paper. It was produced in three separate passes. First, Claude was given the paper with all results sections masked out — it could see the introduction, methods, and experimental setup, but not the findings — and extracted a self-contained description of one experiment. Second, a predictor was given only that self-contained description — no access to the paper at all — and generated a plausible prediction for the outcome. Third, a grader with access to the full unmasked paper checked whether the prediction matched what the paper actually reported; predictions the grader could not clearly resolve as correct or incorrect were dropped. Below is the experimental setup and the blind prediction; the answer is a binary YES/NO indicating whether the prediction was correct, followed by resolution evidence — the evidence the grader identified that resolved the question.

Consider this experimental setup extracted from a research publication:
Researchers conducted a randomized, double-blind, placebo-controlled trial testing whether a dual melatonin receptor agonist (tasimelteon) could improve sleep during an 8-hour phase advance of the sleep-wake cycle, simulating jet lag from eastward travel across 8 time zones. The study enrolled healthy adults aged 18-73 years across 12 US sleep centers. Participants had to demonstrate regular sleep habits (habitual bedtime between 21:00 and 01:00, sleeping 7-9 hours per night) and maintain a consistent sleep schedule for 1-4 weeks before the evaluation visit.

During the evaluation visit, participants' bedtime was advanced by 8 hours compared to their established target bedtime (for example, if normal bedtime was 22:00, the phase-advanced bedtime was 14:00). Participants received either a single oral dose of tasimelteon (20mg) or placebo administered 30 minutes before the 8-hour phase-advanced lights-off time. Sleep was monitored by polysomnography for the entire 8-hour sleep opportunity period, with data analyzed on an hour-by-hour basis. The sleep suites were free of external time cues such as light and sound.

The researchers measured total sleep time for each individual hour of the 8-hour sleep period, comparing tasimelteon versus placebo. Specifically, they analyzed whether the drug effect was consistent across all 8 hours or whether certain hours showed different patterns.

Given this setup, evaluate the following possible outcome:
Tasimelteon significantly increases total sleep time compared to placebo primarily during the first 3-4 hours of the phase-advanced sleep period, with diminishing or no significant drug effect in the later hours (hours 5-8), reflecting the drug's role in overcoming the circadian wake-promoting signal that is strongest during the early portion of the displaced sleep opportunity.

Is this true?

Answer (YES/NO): NO